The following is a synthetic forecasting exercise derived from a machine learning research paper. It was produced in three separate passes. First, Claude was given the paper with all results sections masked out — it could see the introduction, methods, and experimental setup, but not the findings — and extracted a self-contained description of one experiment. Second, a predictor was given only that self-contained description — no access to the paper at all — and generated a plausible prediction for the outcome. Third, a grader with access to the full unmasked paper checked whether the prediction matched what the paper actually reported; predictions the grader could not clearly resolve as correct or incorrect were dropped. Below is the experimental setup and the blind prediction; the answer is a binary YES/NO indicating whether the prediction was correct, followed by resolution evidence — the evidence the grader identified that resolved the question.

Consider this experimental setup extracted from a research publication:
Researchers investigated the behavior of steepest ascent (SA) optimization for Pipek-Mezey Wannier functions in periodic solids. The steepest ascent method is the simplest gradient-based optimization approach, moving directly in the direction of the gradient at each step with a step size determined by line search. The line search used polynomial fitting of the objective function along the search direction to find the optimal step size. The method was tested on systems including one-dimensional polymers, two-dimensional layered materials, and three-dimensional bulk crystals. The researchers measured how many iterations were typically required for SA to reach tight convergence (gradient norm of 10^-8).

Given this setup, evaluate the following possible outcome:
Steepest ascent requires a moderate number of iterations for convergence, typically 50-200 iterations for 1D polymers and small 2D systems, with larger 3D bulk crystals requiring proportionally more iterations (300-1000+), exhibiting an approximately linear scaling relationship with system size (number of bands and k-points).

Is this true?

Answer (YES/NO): NO